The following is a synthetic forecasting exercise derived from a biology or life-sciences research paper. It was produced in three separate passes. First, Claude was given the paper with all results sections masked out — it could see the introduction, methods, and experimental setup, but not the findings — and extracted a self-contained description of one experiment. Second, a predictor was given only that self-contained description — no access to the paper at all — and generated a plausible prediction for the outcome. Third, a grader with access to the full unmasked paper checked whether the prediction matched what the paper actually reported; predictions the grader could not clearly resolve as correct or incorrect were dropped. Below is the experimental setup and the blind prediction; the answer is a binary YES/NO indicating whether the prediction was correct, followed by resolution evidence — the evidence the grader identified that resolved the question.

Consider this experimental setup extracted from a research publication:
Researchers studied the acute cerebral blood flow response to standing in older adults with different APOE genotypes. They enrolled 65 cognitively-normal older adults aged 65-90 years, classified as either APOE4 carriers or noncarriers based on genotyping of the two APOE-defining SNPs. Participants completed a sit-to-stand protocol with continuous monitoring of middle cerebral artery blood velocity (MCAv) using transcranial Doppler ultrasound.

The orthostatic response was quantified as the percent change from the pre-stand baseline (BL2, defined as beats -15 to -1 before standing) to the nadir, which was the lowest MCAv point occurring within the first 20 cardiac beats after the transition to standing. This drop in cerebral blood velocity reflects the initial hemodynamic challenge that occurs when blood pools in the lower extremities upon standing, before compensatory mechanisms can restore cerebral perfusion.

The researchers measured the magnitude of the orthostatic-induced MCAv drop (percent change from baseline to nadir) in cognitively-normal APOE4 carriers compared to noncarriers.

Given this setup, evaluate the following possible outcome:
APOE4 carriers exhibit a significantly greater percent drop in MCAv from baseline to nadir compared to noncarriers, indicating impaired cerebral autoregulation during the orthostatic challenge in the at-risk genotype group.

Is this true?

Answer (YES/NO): YES